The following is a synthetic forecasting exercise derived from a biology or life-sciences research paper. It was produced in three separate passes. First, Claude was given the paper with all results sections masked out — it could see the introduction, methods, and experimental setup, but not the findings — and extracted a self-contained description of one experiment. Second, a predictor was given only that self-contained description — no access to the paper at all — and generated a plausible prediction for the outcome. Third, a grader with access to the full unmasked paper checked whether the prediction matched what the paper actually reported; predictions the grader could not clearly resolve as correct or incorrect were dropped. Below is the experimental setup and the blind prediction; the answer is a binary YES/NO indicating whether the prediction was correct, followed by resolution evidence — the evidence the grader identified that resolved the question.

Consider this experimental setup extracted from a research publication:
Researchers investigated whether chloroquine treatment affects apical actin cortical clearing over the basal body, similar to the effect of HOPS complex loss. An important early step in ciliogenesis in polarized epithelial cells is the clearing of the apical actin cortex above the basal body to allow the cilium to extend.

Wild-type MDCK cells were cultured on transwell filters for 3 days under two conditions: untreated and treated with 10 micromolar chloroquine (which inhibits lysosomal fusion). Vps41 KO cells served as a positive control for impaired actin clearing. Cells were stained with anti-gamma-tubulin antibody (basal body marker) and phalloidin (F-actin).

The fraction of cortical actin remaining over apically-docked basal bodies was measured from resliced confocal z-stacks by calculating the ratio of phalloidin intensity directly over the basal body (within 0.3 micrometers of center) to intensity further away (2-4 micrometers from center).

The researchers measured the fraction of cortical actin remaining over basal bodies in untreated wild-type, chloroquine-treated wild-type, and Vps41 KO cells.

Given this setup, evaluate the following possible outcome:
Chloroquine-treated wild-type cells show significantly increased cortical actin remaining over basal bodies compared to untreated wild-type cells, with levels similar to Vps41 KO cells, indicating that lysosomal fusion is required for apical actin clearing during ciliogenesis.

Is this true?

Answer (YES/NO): YES